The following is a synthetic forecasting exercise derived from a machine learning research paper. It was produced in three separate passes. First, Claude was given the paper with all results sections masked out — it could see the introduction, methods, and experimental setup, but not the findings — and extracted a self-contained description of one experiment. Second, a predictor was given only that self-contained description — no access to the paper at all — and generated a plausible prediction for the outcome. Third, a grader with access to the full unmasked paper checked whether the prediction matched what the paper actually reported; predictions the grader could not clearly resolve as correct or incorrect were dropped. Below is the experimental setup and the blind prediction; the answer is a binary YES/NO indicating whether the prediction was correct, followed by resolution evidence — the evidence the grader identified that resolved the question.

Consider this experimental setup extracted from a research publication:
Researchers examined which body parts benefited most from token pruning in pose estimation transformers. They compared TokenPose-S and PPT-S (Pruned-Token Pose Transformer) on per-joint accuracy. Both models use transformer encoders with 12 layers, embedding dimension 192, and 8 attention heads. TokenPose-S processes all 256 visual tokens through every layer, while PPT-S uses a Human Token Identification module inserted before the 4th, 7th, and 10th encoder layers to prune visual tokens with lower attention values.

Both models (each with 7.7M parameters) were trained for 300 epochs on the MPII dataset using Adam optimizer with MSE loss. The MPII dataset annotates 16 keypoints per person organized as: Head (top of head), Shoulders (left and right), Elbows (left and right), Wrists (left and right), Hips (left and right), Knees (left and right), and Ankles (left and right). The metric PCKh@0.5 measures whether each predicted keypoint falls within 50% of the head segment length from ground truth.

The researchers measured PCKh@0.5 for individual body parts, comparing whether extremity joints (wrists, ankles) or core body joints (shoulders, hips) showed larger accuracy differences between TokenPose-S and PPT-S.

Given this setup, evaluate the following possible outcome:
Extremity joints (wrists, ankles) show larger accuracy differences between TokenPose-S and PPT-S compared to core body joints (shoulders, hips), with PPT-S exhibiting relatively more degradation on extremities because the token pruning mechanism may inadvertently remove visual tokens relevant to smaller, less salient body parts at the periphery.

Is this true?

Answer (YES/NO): NO